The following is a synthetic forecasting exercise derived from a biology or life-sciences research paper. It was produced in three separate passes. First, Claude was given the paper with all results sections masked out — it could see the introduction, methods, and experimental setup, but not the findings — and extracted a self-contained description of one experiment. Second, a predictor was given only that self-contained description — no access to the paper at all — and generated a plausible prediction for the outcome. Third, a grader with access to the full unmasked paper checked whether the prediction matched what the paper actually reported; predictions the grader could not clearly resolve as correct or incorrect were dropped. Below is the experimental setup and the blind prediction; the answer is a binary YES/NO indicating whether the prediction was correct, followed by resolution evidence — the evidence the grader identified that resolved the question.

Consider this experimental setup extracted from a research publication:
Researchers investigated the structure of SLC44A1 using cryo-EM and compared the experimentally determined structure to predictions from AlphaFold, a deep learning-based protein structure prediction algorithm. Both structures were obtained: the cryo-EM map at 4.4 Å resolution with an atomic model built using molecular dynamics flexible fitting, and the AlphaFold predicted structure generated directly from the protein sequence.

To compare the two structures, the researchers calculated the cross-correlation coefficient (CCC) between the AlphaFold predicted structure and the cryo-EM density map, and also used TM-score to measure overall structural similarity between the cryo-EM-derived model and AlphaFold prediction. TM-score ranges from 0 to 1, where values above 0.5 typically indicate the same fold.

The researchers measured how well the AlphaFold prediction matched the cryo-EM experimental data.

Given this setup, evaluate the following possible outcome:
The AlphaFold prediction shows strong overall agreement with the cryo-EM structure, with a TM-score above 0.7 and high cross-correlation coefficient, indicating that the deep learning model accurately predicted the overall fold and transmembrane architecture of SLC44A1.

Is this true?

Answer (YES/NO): NO